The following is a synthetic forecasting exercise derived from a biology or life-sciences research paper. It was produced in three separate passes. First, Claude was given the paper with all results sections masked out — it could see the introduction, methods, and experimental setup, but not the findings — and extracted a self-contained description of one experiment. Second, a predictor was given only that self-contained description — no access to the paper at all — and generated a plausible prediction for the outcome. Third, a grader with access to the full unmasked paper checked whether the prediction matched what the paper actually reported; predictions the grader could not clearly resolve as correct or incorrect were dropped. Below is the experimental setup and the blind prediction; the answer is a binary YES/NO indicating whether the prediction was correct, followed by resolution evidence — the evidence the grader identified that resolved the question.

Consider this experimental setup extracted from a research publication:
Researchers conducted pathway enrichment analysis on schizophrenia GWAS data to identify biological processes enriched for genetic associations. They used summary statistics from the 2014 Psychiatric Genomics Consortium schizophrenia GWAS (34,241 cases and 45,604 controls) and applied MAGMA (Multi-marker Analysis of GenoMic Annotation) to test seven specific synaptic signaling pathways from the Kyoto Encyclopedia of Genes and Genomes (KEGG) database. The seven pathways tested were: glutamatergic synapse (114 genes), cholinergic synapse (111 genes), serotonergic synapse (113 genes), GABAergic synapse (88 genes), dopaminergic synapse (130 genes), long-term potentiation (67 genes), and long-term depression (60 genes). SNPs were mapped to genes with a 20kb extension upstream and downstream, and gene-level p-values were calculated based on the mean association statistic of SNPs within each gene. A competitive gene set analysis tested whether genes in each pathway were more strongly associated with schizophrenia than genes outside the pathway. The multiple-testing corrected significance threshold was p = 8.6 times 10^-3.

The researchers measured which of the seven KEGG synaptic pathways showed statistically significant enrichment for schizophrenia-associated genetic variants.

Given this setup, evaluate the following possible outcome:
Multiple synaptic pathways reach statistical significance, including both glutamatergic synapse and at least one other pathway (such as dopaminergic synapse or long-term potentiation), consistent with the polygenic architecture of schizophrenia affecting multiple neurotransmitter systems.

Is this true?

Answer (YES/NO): NO